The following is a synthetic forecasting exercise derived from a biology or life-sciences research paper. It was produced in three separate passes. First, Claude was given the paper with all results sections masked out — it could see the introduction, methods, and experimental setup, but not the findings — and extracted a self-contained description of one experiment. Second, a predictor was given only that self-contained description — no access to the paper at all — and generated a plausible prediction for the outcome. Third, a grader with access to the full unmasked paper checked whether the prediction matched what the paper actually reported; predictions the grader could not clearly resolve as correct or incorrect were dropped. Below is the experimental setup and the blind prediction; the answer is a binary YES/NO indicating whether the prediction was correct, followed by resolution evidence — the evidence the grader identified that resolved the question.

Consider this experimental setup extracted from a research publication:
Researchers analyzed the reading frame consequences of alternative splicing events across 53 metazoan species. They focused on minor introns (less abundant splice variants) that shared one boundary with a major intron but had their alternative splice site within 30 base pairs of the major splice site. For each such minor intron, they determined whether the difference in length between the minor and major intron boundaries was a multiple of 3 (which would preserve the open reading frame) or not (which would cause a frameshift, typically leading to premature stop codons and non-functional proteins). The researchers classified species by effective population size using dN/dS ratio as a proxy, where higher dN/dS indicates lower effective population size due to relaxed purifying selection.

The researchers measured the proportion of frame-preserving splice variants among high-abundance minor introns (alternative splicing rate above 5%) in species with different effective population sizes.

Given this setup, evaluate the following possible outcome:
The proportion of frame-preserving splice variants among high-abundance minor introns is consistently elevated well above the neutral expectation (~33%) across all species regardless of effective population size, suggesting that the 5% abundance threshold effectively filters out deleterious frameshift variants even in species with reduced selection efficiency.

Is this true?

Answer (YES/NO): YES